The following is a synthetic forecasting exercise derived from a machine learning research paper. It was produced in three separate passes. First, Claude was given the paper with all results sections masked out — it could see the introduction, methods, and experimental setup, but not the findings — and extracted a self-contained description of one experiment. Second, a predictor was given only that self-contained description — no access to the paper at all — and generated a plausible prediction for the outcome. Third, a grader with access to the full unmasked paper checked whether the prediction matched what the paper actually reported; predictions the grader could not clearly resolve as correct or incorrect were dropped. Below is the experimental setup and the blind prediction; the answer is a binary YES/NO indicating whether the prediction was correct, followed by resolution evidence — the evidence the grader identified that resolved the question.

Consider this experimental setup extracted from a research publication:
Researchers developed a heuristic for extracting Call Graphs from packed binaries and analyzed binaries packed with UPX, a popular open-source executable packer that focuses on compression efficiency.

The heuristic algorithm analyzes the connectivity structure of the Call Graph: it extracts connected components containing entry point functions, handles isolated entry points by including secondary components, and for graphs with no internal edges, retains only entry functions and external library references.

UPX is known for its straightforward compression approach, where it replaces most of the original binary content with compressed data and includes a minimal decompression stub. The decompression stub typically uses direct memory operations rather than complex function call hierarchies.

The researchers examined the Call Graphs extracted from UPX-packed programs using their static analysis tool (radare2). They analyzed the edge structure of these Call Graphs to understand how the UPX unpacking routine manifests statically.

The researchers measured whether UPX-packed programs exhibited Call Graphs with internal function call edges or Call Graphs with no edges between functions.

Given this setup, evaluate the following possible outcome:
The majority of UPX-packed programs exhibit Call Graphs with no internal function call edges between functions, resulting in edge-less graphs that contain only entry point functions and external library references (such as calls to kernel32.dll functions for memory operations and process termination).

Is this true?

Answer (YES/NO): YES